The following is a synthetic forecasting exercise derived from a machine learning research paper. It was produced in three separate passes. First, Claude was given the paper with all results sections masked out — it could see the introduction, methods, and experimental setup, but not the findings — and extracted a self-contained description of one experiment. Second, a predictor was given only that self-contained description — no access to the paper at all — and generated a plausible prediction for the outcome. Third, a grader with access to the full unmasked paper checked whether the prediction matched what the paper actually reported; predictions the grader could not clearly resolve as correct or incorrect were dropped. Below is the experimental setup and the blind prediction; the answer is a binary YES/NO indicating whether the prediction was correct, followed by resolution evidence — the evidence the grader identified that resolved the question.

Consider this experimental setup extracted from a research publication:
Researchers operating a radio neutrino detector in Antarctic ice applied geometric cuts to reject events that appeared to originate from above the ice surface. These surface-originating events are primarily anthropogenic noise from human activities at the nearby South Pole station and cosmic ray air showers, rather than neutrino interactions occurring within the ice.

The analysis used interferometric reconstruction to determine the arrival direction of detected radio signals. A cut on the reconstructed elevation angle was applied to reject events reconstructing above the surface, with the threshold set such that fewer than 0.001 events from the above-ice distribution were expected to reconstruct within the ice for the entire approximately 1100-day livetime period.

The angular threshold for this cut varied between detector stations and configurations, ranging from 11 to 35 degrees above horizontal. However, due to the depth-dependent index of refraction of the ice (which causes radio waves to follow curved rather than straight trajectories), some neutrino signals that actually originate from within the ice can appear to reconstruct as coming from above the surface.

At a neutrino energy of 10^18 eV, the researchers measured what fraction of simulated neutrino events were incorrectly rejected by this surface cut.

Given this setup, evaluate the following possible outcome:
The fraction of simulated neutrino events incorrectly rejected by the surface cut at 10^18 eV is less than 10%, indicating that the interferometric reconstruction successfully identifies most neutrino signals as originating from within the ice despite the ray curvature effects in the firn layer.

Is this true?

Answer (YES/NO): NO